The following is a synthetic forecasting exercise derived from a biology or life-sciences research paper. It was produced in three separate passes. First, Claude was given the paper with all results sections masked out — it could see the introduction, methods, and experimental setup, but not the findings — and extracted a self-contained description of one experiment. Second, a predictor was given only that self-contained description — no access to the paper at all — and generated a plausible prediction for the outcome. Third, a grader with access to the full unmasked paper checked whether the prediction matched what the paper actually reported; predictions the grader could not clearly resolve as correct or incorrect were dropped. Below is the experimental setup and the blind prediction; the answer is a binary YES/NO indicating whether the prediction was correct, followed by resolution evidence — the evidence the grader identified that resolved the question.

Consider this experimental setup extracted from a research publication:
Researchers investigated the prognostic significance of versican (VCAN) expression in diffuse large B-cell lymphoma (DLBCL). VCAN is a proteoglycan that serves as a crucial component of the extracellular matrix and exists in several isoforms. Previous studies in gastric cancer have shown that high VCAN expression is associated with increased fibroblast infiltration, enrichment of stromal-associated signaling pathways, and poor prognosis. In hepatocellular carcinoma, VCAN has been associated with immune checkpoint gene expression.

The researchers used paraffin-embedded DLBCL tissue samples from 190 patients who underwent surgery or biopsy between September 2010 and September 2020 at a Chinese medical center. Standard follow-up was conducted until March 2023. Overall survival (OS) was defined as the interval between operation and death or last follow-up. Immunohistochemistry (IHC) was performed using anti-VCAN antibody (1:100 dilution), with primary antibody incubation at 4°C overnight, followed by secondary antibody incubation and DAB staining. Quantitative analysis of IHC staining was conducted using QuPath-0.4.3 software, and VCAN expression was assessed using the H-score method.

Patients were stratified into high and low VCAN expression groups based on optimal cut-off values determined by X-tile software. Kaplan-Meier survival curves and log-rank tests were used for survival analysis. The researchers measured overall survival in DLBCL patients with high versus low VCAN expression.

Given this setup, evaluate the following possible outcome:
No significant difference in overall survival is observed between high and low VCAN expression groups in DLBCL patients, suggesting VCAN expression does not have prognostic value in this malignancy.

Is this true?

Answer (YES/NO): NO